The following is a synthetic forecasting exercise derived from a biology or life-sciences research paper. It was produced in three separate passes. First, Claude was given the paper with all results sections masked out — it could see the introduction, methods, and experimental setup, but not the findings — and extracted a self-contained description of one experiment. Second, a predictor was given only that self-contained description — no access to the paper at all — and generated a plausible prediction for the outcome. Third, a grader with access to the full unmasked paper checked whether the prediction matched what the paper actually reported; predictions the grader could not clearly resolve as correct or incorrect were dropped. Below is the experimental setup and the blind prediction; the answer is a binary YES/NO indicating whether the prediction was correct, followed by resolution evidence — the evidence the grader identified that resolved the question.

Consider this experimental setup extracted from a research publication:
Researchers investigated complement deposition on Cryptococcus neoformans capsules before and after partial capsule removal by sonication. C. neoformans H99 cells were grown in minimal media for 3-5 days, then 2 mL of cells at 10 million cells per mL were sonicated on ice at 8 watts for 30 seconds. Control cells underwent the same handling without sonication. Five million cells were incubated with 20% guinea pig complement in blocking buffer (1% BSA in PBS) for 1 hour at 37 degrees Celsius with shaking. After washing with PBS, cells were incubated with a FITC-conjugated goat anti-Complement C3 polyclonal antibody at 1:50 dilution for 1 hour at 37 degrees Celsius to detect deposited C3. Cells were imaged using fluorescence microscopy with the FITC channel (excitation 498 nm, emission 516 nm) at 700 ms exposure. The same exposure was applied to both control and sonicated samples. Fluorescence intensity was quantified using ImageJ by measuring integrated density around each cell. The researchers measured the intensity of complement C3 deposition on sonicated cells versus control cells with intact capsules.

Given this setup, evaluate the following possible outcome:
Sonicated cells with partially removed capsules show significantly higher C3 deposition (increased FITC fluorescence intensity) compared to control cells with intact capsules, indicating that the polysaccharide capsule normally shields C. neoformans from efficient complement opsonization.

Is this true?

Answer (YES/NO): NO